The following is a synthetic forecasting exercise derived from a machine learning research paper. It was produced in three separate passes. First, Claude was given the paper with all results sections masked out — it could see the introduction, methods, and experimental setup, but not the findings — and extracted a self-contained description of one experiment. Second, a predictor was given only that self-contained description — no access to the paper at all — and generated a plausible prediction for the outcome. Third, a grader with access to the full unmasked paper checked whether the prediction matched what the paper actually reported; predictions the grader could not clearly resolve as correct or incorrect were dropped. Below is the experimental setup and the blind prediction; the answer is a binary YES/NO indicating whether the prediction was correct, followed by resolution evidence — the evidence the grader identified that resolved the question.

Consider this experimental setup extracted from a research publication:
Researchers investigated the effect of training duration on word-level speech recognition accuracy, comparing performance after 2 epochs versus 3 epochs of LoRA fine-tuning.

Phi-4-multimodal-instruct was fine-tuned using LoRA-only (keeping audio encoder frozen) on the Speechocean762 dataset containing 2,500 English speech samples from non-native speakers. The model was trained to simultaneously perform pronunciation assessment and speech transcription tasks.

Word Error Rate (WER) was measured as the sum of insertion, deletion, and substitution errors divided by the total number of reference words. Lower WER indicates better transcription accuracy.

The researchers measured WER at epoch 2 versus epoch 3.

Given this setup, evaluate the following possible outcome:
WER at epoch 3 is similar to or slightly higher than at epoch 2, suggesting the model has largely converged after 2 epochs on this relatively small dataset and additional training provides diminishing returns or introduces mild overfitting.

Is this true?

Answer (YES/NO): YES